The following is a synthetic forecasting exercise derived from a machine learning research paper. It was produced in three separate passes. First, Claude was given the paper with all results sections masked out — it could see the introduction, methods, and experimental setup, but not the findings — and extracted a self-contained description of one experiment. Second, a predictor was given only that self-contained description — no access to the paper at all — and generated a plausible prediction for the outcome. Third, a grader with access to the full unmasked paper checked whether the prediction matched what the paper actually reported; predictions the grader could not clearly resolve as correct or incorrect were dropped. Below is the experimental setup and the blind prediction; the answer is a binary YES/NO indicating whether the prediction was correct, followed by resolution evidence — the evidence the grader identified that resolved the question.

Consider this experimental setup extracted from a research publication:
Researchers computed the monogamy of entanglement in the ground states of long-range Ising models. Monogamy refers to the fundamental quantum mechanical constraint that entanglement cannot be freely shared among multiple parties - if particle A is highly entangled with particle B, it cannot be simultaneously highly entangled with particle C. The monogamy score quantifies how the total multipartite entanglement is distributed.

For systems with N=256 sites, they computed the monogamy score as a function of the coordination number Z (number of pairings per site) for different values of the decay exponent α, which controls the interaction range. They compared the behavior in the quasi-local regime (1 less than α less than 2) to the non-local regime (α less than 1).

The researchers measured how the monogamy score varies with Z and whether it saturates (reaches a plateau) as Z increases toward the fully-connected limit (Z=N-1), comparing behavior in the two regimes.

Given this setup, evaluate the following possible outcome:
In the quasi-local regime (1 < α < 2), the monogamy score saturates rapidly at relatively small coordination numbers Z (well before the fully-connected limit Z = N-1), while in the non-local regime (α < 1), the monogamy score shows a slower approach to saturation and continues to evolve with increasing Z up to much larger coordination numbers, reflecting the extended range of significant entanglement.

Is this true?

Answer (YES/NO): NO